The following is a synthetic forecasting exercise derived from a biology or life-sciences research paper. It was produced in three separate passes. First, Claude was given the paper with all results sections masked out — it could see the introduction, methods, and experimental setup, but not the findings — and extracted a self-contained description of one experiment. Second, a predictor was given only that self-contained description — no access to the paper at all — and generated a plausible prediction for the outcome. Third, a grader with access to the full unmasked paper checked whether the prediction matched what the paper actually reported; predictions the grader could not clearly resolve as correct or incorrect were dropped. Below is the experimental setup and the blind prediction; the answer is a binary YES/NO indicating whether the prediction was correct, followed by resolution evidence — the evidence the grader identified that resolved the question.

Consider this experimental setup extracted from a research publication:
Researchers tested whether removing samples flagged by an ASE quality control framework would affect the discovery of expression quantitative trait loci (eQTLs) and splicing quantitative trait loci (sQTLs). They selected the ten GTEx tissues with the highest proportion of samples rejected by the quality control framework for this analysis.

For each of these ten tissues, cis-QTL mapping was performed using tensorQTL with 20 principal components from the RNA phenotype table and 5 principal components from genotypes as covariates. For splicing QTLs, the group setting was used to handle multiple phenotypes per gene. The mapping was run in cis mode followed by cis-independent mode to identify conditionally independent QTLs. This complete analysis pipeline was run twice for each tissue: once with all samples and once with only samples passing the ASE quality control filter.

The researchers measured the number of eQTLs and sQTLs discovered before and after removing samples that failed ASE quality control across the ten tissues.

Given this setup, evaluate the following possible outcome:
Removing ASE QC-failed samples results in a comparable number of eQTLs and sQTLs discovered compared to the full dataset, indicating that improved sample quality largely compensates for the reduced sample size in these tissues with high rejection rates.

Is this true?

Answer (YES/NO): NO